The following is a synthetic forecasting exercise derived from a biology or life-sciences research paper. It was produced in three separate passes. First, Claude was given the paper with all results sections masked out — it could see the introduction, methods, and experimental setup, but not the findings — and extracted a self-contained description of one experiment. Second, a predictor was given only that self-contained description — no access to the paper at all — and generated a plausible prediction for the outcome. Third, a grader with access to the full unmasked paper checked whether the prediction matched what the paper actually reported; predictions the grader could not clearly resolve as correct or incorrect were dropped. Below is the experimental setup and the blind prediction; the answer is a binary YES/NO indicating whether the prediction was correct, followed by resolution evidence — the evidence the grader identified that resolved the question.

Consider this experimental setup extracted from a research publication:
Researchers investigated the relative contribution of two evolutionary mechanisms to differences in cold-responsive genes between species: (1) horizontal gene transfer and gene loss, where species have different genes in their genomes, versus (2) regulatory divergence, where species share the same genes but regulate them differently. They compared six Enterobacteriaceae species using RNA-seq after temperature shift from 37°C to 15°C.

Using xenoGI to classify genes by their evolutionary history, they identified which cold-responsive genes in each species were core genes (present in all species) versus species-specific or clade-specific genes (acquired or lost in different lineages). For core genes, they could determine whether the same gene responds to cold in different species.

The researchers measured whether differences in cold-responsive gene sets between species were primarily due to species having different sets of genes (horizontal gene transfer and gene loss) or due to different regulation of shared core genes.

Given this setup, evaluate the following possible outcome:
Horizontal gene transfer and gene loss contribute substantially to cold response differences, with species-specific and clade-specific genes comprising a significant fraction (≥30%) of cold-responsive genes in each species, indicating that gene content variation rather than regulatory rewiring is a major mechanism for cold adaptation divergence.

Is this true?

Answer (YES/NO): NO